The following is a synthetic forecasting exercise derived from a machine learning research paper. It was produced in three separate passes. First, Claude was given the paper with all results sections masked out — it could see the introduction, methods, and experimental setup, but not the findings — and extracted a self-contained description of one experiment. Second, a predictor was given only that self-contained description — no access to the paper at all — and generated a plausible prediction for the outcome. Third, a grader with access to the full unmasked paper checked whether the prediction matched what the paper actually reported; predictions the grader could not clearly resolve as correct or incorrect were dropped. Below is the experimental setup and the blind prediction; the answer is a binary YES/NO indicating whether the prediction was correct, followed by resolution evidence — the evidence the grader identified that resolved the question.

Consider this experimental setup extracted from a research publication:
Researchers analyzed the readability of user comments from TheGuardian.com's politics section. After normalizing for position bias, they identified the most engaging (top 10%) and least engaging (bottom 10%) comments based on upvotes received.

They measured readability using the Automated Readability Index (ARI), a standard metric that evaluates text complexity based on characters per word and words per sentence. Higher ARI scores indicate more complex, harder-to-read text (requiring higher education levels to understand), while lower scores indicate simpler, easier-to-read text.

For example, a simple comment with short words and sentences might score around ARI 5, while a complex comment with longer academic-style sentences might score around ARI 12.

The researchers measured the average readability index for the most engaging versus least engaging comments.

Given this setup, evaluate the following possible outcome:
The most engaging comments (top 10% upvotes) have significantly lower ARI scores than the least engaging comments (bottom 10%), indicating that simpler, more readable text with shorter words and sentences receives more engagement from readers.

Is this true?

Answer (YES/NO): NO